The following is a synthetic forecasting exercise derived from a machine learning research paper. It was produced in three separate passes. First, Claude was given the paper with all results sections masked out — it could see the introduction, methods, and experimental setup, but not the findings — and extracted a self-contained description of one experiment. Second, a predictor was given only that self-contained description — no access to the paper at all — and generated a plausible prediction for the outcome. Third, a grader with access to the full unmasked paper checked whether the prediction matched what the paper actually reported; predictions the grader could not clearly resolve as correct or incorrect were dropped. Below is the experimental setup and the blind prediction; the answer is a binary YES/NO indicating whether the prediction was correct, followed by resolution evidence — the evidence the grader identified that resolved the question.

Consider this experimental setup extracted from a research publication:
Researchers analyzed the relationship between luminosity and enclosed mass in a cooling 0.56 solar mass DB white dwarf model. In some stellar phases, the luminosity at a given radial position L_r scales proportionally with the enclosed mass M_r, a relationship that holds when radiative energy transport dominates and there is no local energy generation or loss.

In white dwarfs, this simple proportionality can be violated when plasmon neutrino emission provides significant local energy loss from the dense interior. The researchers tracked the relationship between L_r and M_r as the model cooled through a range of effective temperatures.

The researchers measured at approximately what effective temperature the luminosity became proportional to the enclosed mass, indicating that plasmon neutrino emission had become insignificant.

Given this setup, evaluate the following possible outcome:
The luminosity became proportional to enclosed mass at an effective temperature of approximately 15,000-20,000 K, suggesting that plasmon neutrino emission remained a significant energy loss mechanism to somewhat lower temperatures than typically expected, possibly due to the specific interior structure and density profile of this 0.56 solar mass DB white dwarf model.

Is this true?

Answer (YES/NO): YES